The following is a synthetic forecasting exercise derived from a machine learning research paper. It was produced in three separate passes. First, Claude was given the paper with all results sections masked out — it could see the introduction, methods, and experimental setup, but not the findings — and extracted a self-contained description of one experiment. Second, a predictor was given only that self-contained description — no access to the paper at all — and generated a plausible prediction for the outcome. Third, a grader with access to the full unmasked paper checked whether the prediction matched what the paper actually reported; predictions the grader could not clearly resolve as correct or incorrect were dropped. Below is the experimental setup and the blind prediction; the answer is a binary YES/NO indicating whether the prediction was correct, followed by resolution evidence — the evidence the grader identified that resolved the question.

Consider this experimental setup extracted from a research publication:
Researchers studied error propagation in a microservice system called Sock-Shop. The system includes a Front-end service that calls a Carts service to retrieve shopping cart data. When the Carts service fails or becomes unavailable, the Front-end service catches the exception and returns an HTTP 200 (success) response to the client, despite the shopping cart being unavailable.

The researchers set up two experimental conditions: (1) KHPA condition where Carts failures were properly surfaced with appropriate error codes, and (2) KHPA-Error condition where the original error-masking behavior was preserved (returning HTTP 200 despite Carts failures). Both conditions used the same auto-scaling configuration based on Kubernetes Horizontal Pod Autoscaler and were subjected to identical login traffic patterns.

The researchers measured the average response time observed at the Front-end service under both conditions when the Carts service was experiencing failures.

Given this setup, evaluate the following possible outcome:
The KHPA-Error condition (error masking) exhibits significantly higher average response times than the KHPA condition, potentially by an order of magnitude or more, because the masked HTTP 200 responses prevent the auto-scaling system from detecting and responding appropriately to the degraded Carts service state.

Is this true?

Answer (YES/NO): NO